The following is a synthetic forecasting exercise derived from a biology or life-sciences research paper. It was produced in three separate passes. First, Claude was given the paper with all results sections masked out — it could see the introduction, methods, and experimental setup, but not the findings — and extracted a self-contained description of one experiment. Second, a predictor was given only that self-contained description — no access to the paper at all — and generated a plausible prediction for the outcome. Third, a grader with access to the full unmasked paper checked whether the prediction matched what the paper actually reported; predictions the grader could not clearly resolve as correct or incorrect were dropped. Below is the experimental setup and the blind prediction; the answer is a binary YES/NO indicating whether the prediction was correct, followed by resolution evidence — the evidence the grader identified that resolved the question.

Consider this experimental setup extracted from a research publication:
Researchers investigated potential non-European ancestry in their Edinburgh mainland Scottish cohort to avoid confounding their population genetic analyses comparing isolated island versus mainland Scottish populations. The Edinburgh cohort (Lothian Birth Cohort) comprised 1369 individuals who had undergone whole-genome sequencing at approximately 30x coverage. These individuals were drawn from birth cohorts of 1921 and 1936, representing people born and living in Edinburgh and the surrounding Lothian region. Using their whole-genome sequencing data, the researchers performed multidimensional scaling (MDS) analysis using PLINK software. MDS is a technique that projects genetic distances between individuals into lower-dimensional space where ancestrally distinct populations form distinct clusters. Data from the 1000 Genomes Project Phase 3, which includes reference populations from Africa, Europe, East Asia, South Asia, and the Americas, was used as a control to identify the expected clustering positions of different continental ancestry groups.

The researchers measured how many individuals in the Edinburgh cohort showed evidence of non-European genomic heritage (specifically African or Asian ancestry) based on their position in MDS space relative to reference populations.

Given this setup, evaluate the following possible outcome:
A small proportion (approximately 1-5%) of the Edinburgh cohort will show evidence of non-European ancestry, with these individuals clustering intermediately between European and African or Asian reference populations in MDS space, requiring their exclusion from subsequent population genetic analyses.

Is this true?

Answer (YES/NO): NO